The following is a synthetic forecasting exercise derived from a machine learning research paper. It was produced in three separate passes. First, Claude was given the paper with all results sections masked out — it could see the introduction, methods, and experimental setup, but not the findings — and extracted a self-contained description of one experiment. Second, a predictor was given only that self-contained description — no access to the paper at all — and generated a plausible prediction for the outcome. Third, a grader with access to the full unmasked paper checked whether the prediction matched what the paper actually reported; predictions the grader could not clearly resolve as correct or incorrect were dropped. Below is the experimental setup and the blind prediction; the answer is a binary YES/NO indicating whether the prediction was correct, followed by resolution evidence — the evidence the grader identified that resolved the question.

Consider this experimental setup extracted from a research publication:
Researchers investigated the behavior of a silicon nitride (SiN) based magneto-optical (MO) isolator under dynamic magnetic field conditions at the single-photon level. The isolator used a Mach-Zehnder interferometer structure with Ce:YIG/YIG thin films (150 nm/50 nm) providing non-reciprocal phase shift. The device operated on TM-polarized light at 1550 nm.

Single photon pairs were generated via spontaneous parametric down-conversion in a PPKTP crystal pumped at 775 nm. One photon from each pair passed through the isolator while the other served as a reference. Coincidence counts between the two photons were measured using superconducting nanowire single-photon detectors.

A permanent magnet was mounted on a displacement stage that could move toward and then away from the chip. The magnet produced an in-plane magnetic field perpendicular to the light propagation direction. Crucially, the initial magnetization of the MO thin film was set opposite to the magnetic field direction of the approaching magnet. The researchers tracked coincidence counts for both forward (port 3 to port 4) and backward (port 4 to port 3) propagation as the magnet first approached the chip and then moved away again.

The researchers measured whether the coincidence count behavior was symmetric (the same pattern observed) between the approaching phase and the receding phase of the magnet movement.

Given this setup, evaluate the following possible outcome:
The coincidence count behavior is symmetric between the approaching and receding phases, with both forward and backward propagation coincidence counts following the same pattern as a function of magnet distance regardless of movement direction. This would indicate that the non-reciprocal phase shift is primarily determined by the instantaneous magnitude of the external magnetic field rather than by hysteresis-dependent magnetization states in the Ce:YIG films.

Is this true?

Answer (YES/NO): NO